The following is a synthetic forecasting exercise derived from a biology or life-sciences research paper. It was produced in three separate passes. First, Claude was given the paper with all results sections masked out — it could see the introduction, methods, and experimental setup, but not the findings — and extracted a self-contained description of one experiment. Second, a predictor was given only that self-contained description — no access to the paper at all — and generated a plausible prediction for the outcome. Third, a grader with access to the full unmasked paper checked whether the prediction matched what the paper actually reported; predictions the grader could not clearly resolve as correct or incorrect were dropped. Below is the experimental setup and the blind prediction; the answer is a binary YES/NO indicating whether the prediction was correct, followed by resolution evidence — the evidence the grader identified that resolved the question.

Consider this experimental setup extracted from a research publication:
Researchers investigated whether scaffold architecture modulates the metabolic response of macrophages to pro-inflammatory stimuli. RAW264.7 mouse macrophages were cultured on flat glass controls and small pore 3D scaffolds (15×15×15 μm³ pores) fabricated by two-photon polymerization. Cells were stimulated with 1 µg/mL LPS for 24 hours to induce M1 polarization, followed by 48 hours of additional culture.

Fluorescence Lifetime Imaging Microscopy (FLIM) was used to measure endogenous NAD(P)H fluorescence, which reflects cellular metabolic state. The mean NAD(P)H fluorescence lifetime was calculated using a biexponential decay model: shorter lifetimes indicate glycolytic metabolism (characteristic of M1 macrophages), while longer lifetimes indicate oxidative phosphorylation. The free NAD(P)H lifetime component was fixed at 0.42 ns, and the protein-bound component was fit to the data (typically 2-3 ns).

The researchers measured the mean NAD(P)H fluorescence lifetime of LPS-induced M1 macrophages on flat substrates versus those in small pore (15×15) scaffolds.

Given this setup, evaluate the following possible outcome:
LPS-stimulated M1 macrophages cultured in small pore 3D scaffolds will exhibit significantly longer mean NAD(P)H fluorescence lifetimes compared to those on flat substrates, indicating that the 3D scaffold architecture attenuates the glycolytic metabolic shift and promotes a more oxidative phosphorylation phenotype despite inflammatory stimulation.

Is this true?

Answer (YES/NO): NO